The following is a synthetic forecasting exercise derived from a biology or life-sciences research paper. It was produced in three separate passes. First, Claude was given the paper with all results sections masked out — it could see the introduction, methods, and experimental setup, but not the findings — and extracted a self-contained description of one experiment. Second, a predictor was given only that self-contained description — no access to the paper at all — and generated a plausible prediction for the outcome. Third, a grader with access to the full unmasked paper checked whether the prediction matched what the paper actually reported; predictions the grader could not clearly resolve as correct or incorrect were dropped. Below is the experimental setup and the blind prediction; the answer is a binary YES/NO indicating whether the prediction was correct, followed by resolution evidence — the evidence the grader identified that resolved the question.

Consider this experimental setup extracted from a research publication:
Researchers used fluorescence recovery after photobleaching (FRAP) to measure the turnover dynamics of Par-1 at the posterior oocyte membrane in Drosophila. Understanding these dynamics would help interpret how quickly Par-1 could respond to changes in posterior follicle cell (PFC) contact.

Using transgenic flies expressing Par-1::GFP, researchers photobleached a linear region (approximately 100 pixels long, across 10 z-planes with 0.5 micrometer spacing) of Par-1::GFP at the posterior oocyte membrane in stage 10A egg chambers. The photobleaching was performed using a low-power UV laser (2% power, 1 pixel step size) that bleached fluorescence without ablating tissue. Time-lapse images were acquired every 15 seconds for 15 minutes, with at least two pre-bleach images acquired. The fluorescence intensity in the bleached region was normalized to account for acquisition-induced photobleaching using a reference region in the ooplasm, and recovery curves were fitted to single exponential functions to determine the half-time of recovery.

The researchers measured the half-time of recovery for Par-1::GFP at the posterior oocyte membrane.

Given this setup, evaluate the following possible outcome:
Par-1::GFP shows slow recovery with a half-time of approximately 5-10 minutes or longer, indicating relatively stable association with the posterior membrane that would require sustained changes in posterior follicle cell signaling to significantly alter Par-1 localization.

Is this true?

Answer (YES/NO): NO